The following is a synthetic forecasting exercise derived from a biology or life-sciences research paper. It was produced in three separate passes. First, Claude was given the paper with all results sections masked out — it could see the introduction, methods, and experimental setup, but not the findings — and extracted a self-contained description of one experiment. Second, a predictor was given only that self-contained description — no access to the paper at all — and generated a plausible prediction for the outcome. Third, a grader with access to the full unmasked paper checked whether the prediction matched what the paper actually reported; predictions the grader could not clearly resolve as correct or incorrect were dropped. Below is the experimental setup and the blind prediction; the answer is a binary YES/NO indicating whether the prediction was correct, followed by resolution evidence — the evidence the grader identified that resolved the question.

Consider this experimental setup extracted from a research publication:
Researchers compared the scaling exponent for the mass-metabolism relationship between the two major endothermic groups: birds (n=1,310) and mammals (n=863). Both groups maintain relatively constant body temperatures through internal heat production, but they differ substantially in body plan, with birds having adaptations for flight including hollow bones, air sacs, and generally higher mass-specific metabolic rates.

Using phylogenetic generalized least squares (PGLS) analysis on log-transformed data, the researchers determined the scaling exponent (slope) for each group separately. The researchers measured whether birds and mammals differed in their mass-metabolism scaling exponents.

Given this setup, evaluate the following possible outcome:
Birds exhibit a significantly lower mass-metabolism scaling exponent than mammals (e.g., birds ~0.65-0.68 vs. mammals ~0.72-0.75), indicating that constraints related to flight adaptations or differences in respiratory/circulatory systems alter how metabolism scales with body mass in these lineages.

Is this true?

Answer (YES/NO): YES